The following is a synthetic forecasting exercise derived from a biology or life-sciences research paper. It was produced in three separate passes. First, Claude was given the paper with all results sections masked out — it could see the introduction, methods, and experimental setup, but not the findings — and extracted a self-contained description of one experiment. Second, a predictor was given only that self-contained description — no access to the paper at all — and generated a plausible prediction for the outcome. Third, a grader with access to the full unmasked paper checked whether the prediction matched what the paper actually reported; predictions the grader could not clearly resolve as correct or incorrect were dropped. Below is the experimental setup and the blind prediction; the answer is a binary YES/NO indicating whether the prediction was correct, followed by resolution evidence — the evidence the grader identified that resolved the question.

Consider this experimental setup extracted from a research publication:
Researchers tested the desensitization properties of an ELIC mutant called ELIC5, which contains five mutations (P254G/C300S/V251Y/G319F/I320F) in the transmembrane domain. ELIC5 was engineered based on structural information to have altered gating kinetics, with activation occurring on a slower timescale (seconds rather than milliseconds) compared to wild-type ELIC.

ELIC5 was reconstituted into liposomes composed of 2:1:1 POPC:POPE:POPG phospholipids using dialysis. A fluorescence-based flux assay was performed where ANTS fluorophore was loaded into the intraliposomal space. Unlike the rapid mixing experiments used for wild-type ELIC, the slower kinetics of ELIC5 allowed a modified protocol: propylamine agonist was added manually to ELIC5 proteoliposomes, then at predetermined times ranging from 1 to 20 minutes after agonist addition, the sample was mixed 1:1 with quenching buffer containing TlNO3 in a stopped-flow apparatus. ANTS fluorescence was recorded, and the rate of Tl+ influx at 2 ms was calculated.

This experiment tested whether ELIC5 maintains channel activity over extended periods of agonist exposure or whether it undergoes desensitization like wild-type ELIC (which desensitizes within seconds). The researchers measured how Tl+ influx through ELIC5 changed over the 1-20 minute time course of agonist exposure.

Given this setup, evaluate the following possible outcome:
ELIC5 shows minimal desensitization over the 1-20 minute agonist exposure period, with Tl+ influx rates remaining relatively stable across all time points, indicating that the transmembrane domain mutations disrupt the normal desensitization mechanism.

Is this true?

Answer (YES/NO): YES